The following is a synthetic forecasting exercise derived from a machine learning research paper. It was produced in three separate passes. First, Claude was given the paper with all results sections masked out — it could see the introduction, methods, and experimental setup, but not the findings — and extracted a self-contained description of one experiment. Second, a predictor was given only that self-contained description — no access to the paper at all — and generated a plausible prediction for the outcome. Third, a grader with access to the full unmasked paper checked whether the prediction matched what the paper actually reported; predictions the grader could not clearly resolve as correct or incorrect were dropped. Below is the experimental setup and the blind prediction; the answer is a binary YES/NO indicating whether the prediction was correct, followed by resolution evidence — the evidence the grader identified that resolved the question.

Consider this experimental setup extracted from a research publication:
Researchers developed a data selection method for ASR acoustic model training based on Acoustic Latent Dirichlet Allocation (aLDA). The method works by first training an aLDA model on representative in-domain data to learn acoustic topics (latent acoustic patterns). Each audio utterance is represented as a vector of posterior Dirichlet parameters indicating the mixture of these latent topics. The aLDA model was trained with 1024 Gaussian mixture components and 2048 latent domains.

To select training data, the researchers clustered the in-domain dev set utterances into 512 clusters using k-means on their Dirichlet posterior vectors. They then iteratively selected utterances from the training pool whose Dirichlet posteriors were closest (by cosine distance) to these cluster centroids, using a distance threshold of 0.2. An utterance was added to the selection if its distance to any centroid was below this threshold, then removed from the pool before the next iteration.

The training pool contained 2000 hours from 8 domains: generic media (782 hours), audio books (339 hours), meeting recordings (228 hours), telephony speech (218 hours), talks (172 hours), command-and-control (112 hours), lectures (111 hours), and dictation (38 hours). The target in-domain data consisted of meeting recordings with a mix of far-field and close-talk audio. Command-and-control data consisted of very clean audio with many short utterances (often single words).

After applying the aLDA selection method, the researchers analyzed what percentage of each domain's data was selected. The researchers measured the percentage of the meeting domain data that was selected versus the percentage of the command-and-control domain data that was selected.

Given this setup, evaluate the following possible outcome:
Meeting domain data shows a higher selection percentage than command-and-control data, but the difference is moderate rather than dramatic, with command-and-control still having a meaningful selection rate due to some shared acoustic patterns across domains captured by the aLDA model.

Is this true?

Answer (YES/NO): NO